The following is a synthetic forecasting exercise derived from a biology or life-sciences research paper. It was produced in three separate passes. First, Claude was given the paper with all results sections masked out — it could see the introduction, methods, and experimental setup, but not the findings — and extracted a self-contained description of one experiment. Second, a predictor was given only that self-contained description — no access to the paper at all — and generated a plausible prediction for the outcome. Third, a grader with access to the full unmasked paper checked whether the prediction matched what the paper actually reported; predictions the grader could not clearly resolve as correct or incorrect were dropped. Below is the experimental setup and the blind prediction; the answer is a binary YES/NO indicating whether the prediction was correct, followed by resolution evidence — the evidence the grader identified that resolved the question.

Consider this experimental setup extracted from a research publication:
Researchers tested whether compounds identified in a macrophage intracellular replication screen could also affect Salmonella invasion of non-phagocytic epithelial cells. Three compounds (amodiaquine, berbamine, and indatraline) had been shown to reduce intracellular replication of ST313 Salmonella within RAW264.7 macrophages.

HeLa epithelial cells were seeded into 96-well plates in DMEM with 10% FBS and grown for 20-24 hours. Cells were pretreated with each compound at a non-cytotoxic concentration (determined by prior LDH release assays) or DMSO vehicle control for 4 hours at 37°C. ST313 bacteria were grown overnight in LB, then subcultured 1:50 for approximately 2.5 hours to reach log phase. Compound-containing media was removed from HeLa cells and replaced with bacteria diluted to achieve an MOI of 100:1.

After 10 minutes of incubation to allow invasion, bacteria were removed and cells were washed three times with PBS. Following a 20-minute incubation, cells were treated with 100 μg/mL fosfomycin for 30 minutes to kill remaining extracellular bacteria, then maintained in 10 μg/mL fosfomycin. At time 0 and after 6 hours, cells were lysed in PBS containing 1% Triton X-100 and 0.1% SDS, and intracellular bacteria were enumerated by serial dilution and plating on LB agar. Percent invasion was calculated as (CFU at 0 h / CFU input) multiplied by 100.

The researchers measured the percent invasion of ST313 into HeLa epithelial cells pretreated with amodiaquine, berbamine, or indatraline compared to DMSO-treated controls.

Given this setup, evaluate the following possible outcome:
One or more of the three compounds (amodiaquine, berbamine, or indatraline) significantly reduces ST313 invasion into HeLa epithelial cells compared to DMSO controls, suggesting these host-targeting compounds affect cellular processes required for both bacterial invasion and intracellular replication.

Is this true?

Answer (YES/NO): NO